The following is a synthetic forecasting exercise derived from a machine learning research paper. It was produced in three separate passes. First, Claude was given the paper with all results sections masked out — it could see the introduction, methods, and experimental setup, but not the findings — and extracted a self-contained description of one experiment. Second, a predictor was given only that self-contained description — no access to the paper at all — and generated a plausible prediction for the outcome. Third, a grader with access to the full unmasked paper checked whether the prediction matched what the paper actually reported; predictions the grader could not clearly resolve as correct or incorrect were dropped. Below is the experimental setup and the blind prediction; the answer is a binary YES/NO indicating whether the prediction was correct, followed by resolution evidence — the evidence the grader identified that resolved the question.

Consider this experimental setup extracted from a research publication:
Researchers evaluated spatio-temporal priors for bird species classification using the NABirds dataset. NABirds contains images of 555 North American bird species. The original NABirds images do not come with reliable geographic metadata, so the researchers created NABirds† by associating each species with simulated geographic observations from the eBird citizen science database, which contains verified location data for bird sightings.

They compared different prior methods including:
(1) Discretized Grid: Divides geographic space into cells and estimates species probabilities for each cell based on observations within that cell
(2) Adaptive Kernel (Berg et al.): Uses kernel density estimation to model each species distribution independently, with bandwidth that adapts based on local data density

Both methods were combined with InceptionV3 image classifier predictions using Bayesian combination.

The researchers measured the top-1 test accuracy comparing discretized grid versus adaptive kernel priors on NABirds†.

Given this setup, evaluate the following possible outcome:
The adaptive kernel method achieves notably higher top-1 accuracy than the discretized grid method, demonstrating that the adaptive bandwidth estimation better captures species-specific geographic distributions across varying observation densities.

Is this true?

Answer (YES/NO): YES